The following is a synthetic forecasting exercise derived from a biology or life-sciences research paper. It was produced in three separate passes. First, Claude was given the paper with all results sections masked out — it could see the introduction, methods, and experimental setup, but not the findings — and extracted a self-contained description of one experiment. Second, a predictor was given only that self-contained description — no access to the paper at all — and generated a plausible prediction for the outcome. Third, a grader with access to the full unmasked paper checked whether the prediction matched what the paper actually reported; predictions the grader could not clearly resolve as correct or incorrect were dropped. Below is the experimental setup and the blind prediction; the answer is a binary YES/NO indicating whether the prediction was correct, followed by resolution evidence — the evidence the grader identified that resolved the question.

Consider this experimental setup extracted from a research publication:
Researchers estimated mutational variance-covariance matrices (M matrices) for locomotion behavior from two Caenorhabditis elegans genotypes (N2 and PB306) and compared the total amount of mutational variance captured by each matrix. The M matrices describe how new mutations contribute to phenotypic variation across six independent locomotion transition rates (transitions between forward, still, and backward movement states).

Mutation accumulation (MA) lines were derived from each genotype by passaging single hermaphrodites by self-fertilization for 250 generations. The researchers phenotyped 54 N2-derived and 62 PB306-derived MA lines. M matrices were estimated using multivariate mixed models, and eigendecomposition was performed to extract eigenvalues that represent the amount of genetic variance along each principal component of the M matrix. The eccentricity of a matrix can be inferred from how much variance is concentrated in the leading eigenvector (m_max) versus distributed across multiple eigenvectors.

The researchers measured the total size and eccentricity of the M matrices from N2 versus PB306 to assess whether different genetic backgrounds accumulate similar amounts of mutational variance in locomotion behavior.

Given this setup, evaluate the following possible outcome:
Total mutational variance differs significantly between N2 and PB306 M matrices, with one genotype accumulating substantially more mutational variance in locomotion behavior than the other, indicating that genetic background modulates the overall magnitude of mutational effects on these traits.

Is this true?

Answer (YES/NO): NO